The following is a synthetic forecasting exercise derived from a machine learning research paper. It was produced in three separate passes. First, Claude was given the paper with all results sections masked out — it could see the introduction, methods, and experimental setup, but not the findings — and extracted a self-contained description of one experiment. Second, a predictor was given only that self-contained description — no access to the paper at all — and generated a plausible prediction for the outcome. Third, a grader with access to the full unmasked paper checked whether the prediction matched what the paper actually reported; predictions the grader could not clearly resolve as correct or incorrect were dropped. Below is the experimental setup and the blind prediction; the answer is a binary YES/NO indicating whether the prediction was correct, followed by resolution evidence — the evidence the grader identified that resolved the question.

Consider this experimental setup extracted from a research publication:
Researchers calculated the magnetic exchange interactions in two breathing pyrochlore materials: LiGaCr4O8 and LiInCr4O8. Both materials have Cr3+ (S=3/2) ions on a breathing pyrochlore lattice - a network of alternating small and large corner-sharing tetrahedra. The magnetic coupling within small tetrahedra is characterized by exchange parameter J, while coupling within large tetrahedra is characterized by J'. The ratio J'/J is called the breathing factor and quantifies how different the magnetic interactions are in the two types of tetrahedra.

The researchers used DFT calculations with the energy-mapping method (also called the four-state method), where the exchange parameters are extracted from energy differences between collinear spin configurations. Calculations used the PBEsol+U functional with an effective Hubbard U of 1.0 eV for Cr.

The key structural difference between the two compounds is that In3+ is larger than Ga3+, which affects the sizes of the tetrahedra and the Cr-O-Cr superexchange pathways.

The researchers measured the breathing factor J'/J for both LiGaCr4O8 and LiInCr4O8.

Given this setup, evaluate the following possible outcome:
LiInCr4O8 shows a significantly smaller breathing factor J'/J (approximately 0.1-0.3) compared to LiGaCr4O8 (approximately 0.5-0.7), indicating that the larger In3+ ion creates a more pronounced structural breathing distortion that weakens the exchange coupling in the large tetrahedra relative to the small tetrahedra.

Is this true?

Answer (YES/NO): YES